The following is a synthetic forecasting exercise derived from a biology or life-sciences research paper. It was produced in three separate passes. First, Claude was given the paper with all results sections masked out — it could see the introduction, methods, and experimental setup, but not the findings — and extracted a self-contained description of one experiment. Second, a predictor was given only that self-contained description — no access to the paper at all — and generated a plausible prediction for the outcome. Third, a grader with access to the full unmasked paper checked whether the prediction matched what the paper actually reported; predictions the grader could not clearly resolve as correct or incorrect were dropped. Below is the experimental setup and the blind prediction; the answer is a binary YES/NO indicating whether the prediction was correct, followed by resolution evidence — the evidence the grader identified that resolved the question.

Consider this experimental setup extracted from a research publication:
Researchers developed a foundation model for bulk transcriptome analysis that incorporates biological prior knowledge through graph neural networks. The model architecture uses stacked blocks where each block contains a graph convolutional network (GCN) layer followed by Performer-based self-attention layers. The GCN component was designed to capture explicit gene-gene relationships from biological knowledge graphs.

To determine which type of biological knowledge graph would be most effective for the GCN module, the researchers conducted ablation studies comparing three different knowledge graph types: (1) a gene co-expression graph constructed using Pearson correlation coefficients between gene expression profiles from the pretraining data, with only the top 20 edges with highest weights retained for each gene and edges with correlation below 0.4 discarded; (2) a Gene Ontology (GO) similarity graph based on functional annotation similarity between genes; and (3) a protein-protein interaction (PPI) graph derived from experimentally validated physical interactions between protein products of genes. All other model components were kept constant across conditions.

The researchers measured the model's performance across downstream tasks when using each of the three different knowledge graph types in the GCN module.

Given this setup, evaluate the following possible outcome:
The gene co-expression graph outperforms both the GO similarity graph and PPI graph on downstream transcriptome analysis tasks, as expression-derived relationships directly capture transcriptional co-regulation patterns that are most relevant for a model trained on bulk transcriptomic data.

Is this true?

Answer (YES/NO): YES